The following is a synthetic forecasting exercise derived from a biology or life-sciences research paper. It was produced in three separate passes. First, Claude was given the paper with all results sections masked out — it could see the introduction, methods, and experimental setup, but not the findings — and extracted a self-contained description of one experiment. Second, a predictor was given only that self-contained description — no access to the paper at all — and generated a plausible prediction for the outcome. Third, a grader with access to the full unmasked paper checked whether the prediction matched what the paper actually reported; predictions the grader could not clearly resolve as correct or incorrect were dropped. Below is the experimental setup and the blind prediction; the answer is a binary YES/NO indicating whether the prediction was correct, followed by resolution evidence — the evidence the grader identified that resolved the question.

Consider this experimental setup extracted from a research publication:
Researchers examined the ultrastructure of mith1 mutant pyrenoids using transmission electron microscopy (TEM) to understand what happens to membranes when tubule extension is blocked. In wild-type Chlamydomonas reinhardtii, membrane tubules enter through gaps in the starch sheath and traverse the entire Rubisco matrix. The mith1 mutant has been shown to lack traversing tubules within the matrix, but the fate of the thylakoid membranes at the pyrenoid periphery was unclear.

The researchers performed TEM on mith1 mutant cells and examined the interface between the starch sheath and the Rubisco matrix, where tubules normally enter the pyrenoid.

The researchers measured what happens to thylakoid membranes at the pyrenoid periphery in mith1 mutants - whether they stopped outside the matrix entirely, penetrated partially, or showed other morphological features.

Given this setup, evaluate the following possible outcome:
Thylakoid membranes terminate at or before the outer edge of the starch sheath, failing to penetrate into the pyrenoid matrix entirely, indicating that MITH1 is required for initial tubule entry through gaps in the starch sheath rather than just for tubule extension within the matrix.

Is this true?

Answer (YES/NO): NO